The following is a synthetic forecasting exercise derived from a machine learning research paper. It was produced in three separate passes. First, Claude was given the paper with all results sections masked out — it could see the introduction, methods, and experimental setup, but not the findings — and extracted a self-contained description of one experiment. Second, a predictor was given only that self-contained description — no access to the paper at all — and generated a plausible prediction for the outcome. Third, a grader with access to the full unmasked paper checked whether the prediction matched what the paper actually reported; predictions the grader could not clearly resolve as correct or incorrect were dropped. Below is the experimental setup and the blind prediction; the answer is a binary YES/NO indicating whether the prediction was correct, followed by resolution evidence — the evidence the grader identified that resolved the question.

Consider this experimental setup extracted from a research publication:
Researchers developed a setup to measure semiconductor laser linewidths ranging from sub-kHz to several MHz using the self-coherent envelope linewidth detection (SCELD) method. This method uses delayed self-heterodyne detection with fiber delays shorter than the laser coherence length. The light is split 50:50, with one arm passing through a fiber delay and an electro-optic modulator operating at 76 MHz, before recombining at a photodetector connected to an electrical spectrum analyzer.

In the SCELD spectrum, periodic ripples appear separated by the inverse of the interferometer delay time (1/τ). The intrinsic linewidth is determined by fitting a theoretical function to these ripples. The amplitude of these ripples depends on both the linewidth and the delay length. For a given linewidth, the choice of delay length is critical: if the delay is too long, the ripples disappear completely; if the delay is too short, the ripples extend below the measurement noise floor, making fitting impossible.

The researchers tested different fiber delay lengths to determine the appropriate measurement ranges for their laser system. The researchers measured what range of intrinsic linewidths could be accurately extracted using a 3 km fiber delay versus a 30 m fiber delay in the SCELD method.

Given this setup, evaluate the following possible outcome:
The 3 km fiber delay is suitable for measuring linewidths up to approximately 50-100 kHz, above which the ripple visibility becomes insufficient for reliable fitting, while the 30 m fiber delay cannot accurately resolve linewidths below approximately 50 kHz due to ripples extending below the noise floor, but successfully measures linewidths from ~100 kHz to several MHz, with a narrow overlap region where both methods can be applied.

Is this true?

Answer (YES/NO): NO